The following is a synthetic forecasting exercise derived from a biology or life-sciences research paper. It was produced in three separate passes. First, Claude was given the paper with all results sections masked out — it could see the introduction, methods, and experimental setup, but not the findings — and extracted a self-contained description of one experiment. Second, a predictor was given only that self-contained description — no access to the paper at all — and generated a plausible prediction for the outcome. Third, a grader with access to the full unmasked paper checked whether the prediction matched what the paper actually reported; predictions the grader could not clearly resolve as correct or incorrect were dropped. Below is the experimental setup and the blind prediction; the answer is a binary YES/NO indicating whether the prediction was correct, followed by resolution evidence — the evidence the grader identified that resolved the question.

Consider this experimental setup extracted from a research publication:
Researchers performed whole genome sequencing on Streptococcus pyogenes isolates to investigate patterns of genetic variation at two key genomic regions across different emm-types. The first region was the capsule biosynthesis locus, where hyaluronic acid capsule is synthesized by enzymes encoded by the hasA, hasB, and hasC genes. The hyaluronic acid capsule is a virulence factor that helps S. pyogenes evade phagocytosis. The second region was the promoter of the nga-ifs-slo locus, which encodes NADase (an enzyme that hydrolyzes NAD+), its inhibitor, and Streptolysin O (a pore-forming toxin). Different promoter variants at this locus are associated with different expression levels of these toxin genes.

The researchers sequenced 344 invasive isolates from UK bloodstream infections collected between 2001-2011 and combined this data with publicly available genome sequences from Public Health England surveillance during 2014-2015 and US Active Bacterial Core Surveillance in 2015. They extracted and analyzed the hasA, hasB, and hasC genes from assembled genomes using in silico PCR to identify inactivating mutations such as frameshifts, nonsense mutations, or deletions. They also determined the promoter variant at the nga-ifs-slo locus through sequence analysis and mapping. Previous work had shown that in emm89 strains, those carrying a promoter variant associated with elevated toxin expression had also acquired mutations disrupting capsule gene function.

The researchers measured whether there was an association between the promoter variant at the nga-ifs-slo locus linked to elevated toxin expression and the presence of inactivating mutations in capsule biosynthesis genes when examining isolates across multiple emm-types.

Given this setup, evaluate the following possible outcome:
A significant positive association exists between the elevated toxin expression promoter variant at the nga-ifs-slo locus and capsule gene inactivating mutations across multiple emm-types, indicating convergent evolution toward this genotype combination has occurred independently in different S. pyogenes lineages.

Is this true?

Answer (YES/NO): YES